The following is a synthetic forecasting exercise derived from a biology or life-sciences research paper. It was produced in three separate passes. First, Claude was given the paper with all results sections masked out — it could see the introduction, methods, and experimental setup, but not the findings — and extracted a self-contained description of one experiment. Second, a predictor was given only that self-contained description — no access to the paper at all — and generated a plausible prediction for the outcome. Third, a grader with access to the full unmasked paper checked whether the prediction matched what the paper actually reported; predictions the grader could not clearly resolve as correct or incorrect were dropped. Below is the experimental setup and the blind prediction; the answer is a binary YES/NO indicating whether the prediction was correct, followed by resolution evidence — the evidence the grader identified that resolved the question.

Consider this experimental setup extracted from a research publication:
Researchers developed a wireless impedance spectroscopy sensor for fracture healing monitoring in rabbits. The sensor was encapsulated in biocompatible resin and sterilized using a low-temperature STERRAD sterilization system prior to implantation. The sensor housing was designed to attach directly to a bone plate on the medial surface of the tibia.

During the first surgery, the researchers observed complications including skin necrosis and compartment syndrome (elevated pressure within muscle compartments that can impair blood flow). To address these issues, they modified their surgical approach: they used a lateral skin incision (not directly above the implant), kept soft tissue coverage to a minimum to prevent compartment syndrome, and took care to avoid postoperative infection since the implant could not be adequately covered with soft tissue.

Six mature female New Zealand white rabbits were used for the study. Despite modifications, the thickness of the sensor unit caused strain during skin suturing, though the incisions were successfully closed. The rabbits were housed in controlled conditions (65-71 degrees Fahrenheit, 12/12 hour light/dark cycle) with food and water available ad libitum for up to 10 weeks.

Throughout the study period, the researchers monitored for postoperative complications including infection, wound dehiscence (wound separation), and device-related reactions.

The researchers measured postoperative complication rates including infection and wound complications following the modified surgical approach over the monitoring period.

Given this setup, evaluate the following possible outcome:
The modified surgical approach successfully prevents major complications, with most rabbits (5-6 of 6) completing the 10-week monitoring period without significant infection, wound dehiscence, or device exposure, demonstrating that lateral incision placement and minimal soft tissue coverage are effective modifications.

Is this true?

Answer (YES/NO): NO